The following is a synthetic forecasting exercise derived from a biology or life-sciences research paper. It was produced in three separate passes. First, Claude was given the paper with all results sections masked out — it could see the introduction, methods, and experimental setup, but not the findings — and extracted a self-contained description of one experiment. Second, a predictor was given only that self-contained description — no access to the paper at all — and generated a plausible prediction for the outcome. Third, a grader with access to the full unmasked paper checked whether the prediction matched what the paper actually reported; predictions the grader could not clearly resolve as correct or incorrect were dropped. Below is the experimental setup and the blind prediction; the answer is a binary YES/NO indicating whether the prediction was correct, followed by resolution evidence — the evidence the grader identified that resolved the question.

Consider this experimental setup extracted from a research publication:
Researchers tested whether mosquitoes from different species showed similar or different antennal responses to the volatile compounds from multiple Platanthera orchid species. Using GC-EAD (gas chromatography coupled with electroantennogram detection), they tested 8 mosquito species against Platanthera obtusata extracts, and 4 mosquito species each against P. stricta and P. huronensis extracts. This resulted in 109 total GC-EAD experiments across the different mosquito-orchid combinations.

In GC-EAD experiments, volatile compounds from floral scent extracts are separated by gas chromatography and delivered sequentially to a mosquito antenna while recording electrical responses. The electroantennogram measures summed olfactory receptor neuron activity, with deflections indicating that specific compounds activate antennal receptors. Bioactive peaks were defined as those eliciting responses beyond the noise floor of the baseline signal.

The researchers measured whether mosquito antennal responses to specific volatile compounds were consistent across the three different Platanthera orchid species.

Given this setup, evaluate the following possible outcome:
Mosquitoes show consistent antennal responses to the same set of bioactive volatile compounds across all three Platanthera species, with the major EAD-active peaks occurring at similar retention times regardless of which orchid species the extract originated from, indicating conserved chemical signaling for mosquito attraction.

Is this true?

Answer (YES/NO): NO